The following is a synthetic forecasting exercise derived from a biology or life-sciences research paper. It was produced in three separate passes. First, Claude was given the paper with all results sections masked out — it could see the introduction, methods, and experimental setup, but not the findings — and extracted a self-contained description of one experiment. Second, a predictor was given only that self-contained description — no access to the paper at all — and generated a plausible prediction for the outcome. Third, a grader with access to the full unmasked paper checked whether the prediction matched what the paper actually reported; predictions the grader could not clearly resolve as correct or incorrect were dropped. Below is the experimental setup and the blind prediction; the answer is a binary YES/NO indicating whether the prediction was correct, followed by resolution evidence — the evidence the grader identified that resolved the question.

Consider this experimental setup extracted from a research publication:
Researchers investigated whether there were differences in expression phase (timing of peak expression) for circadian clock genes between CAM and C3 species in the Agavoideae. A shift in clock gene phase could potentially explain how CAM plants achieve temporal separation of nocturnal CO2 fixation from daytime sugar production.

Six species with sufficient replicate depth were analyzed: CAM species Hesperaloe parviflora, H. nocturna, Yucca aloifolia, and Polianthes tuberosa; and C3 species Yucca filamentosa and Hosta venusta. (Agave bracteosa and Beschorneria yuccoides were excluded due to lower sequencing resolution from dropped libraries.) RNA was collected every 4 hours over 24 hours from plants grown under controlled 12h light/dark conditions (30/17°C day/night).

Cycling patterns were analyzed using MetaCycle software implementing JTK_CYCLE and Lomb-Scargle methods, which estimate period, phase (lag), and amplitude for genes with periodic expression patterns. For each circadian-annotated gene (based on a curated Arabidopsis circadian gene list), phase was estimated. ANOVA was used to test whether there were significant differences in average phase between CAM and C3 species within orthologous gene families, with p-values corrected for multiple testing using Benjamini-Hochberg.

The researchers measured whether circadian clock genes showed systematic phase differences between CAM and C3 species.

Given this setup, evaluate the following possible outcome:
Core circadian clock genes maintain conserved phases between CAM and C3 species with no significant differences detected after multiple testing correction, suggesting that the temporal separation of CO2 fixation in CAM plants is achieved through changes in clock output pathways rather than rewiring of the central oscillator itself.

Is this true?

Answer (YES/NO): NO